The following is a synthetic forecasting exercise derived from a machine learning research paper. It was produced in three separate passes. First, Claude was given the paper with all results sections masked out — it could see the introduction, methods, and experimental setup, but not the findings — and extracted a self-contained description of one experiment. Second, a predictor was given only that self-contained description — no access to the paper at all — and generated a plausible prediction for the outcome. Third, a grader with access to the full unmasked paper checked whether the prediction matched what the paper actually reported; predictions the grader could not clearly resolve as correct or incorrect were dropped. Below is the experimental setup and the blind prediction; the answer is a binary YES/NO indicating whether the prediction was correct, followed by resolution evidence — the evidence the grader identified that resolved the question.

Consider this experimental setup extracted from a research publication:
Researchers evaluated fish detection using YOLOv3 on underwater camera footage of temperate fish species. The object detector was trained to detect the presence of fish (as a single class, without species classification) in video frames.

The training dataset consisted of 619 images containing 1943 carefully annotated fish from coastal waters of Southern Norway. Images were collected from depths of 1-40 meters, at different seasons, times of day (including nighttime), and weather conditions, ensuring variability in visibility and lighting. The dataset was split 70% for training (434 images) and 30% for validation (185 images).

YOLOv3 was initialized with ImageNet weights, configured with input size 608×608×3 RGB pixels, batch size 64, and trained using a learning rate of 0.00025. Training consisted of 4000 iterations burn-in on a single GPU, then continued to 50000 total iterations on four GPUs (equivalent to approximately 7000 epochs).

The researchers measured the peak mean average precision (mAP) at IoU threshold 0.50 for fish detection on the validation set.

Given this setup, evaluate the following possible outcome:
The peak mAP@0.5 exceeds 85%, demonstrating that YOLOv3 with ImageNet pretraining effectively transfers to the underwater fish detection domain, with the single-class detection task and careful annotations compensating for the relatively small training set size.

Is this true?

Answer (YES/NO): YES